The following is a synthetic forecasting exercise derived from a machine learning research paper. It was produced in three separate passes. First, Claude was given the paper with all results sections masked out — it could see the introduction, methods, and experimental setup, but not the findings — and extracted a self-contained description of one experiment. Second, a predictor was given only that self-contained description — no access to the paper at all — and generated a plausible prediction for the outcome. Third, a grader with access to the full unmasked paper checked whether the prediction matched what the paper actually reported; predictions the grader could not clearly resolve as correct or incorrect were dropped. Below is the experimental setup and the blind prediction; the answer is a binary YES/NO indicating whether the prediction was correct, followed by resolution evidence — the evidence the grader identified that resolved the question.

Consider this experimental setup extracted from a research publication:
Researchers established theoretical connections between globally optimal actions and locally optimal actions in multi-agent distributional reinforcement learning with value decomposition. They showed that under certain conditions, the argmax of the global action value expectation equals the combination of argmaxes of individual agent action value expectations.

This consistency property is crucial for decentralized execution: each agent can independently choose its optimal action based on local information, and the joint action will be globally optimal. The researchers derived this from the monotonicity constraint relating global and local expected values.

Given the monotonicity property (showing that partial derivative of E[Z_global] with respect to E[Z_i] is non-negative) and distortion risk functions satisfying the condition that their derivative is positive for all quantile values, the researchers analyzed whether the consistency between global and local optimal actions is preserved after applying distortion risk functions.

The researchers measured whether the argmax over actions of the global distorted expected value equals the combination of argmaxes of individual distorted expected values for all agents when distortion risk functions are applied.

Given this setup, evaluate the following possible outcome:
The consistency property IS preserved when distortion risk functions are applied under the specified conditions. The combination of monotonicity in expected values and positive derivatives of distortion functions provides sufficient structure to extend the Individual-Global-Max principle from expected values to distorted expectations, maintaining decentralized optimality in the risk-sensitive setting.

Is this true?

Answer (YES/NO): YES